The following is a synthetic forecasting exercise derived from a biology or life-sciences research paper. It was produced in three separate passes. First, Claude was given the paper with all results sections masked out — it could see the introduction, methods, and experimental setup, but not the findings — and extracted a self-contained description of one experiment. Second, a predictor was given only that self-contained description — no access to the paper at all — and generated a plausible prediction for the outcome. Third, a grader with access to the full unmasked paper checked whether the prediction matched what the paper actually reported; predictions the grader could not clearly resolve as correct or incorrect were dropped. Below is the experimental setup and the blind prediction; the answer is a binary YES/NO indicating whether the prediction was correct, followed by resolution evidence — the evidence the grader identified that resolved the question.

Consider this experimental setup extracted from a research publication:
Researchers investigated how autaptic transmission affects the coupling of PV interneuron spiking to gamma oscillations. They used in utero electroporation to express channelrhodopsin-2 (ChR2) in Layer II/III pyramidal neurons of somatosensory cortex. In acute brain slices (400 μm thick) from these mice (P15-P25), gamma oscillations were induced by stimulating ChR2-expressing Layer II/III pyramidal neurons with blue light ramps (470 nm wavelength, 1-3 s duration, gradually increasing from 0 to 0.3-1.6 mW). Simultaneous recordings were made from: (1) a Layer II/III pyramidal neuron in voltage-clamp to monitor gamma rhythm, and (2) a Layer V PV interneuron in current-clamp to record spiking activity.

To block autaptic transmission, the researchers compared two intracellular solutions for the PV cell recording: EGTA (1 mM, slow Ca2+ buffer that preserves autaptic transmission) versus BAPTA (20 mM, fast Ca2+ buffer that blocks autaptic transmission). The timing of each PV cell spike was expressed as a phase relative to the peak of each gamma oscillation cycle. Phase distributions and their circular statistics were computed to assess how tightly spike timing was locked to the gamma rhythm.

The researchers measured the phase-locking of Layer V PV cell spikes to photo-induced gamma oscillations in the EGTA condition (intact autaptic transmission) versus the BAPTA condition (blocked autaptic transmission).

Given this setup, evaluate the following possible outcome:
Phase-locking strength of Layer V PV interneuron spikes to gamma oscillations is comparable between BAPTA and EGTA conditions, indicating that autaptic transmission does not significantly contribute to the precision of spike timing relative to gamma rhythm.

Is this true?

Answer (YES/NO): NO